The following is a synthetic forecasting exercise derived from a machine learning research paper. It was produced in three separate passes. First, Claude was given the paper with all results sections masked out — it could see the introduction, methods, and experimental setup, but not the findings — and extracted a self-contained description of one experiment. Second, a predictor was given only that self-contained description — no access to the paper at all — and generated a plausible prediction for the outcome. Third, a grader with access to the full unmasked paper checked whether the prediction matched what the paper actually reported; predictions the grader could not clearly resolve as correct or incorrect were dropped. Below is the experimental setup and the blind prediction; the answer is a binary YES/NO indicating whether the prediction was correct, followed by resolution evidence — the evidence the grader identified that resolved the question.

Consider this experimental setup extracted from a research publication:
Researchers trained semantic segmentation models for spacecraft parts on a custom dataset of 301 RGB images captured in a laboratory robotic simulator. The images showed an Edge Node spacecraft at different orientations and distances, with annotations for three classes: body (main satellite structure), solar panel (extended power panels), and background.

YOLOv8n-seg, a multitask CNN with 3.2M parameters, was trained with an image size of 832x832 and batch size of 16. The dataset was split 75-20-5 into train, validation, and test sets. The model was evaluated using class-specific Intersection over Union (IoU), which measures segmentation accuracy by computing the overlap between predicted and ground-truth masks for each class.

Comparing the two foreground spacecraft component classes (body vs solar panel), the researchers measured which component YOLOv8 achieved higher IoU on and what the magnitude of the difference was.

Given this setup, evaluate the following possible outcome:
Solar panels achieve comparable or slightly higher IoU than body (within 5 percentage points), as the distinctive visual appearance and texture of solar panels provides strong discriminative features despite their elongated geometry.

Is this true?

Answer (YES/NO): NO